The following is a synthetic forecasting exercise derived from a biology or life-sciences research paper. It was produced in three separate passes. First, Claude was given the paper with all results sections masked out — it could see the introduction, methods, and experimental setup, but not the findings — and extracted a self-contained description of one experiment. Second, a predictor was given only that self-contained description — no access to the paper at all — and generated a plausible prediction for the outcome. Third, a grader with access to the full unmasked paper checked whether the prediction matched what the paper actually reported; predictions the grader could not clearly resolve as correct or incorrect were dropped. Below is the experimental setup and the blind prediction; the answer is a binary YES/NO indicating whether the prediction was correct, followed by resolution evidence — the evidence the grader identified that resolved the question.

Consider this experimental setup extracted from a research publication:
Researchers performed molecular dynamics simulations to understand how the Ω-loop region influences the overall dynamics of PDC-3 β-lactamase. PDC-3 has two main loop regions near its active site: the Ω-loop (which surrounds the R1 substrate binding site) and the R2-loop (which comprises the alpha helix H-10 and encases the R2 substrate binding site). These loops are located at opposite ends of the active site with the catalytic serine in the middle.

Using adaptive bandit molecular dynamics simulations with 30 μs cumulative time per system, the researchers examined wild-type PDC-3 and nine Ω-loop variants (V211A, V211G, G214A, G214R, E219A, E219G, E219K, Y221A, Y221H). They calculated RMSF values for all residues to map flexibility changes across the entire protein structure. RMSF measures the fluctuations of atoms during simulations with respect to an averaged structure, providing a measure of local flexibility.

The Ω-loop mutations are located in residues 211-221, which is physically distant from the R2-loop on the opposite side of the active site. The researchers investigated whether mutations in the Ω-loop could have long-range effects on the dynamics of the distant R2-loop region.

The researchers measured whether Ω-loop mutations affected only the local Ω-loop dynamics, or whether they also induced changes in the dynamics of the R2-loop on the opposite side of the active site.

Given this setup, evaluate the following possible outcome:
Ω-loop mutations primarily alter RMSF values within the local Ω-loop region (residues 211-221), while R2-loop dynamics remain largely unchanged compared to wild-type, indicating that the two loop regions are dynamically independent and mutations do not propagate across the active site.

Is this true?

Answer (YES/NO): NO